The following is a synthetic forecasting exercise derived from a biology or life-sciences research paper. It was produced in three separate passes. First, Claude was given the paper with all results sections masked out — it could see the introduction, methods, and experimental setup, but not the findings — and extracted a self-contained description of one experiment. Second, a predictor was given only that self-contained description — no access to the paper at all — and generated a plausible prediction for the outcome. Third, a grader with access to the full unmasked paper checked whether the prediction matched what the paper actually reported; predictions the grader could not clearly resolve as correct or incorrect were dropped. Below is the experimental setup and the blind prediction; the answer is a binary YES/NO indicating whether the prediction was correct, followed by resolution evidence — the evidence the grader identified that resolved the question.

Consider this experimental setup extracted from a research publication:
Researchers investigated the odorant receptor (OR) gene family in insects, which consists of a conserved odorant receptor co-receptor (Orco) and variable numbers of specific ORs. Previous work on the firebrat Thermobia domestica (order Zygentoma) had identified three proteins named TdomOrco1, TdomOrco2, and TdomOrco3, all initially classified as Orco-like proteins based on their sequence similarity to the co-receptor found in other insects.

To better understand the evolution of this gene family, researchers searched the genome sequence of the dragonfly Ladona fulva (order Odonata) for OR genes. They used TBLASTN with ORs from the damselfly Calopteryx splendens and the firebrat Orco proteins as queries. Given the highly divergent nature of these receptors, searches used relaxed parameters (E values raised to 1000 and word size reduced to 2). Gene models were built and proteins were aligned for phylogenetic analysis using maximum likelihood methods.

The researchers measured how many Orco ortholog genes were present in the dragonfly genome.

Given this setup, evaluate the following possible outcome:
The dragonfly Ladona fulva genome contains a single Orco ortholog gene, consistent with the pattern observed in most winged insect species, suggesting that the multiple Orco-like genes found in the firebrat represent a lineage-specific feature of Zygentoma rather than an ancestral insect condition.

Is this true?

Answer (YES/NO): YES